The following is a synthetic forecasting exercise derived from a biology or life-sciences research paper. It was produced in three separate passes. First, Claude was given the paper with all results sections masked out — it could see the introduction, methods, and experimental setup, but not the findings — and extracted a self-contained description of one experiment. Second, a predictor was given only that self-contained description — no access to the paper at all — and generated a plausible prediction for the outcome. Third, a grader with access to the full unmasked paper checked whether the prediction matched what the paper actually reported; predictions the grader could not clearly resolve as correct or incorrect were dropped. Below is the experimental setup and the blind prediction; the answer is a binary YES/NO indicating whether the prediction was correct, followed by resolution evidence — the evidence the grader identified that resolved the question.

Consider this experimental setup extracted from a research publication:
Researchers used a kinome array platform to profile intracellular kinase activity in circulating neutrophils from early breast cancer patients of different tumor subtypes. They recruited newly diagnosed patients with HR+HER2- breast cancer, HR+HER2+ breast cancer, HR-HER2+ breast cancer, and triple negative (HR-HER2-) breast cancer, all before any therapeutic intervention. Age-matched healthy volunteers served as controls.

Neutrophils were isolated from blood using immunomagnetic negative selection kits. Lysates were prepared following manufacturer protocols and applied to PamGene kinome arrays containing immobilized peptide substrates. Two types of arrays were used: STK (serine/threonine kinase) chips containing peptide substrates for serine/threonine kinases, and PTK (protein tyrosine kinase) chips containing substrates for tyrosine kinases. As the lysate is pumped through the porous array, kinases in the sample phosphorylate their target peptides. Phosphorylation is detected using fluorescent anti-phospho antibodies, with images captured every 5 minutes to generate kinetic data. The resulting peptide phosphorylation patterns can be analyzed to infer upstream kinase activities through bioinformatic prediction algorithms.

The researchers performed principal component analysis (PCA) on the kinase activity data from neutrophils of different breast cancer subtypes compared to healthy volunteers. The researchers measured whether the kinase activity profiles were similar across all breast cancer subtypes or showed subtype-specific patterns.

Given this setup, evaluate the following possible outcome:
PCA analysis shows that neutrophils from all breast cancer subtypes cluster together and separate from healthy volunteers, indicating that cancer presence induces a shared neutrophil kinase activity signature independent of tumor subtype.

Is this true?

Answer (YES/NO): NO